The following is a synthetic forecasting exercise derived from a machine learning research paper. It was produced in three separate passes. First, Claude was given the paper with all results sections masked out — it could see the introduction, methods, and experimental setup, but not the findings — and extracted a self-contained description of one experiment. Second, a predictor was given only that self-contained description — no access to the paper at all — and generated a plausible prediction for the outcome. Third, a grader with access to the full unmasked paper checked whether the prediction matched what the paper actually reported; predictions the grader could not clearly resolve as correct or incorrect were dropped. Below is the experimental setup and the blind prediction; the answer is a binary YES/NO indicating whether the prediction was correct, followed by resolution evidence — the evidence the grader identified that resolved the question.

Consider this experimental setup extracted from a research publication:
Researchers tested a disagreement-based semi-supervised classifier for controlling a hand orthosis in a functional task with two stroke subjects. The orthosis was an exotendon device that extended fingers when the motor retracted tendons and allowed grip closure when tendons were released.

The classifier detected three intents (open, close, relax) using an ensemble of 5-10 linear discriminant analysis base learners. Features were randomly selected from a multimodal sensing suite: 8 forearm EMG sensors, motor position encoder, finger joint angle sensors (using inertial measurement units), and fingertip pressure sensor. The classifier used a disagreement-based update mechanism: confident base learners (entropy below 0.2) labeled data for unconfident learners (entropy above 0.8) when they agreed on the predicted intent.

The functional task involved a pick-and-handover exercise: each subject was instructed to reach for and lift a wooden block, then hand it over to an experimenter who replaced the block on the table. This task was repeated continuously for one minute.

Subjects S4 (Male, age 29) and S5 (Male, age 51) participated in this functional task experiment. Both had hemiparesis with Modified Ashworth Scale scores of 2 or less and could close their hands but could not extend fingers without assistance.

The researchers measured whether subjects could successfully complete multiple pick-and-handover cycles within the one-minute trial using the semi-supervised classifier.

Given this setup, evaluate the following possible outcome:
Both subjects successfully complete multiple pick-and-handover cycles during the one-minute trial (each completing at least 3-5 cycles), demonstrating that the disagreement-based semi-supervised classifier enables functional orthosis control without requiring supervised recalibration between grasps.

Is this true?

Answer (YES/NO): YES